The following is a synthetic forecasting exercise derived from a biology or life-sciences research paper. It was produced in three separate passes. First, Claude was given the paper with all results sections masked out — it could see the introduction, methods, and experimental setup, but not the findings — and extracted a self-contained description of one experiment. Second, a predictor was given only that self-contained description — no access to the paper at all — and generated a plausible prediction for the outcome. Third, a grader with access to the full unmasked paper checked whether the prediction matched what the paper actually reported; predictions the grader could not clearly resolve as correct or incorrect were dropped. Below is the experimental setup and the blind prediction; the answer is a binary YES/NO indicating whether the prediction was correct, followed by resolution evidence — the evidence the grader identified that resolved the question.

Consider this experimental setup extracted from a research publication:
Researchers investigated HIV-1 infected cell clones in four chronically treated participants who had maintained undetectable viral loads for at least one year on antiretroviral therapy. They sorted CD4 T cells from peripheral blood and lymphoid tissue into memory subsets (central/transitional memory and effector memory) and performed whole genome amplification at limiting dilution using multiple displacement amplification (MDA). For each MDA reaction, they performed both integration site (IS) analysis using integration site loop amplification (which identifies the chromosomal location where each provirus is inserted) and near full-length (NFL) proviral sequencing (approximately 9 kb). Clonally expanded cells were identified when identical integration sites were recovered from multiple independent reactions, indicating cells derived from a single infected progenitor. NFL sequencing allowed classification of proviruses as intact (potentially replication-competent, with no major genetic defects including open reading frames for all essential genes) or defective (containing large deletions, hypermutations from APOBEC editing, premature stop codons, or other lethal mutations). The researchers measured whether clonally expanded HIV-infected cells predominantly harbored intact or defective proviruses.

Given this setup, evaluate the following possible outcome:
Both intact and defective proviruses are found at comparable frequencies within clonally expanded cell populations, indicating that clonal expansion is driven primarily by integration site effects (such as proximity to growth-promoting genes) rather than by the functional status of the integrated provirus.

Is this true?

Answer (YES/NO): NO